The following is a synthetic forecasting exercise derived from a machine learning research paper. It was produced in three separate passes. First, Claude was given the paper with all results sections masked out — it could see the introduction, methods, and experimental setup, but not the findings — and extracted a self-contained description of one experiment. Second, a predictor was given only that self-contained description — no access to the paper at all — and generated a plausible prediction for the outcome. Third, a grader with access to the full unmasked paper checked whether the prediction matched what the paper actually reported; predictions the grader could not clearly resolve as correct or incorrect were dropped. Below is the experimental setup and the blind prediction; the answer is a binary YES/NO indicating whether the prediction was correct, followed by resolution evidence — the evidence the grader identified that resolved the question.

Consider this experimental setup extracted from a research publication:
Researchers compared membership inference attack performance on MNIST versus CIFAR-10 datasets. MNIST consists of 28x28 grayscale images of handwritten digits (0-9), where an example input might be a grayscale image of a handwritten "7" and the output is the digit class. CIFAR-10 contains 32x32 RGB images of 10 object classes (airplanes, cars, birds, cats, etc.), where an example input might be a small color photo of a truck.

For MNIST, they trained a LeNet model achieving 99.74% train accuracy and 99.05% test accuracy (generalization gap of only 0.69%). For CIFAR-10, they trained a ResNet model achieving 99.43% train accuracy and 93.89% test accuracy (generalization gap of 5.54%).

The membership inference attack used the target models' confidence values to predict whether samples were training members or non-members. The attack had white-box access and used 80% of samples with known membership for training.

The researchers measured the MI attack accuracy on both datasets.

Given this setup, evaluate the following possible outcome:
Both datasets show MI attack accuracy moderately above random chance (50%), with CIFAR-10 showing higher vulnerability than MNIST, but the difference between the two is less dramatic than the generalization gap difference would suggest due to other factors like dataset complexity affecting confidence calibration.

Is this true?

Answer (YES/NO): NO